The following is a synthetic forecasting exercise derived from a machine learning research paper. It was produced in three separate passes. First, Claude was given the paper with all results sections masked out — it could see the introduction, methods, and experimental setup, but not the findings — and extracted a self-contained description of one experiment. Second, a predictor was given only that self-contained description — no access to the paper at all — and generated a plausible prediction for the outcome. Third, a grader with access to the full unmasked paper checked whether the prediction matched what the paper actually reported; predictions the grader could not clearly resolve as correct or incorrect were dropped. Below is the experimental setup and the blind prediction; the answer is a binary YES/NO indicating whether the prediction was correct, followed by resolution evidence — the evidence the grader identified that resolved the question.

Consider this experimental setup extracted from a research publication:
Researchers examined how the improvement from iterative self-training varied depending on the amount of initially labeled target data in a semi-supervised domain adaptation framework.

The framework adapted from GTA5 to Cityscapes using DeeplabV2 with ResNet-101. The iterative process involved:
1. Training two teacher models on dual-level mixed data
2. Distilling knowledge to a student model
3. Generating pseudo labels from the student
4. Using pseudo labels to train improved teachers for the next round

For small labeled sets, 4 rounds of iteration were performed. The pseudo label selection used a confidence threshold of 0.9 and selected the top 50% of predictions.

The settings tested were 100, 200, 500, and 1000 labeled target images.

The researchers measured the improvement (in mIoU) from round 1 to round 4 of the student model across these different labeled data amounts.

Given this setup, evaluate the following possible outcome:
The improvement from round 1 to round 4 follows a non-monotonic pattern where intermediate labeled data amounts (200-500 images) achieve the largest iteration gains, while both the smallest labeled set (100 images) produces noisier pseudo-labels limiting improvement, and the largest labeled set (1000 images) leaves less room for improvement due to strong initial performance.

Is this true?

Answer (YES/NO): NO